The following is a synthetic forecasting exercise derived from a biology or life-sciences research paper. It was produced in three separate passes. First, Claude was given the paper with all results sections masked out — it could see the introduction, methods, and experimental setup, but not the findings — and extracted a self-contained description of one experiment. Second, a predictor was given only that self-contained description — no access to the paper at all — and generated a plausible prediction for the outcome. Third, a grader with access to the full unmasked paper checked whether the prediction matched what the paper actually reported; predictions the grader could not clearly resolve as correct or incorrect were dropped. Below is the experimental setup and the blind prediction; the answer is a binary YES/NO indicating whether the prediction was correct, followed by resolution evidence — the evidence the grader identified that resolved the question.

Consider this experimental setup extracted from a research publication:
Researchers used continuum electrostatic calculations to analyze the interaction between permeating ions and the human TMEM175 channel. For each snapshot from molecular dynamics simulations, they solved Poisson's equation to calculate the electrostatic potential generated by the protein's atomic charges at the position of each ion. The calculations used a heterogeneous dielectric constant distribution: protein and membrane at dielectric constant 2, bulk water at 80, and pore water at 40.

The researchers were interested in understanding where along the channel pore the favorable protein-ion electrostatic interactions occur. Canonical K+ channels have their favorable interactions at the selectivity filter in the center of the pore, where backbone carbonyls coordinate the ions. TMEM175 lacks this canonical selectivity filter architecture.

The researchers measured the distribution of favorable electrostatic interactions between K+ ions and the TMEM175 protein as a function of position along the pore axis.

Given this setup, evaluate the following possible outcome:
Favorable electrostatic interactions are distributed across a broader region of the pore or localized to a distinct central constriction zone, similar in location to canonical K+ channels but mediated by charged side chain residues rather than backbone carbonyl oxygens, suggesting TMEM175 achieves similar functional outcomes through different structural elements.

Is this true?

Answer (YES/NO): NO